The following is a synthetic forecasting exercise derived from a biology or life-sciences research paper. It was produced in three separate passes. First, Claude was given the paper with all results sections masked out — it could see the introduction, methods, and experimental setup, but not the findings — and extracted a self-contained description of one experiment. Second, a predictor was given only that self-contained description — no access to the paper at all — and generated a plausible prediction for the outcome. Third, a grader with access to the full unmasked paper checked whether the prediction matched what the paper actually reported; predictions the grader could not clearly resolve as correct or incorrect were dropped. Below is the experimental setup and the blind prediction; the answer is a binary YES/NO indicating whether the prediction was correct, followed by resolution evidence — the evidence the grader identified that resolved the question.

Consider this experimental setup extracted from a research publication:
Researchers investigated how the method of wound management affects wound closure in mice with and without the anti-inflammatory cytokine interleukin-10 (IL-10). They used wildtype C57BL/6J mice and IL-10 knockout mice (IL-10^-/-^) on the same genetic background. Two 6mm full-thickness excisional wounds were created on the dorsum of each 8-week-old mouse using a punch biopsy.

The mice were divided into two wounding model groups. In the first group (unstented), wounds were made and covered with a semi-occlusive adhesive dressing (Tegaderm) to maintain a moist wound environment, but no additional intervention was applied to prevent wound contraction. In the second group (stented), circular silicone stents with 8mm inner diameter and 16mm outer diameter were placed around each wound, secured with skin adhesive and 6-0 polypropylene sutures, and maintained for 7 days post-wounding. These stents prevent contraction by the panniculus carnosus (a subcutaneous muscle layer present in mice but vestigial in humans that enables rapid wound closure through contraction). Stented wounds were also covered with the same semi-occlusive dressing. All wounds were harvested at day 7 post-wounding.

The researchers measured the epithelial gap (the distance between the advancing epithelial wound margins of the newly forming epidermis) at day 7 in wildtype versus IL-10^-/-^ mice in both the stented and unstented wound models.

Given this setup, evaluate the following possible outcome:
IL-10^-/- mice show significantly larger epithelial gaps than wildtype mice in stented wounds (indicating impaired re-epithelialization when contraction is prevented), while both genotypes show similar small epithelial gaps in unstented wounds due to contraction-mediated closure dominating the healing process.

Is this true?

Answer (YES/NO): NO